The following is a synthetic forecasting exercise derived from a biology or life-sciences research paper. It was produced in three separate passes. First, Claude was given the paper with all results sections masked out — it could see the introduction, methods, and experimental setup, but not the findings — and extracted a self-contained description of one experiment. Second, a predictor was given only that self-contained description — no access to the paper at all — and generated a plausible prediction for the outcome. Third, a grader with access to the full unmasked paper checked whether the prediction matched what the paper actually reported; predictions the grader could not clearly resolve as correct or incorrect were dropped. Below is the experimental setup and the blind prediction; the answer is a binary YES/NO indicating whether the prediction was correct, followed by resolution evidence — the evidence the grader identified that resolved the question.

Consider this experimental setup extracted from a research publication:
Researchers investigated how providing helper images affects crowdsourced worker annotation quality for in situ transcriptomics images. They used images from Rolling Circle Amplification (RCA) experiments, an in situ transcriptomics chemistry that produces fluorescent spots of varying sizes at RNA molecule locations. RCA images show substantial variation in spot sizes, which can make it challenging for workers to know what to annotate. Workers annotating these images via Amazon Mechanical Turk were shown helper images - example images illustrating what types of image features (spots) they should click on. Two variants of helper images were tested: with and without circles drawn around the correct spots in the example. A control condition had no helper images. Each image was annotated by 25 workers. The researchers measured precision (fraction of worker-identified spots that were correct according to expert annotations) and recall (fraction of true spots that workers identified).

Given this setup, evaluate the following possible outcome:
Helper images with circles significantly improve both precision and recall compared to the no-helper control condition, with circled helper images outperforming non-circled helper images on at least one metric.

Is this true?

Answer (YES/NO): NO